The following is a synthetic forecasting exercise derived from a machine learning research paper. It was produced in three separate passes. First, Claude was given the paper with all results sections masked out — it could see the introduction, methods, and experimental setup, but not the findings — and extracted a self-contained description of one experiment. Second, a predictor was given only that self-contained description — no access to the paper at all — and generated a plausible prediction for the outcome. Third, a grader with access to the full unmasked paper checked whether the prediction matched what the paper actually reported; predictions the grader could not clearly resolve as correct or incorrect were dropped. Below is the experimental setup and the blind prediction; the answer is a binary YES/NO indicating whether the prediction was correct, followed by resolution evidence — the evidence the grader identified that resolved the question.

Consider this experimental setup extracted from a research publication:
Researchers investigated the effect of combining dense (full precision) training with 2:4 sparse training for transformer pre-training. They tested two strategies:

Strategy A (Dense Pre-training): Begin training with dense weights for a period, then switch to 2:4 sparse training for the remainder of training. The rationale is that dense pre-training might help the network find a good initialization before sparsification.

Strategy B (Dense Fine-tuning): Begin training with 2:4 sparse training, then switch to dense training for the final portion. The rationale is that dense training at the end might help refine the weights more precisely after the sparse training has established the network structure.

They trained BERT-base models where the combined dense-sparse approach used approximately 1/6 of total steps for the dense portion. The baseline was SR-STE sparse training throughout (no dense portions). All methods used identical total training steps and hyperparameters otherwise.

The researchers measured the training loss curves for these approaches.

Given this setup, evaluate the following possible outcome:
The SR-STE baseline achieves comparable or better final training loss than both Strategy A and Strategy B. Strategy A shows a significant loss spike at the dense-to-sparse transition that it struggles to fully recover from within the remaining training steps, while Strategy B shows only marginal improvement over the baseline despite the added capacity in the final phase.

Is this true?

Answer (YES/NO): NO